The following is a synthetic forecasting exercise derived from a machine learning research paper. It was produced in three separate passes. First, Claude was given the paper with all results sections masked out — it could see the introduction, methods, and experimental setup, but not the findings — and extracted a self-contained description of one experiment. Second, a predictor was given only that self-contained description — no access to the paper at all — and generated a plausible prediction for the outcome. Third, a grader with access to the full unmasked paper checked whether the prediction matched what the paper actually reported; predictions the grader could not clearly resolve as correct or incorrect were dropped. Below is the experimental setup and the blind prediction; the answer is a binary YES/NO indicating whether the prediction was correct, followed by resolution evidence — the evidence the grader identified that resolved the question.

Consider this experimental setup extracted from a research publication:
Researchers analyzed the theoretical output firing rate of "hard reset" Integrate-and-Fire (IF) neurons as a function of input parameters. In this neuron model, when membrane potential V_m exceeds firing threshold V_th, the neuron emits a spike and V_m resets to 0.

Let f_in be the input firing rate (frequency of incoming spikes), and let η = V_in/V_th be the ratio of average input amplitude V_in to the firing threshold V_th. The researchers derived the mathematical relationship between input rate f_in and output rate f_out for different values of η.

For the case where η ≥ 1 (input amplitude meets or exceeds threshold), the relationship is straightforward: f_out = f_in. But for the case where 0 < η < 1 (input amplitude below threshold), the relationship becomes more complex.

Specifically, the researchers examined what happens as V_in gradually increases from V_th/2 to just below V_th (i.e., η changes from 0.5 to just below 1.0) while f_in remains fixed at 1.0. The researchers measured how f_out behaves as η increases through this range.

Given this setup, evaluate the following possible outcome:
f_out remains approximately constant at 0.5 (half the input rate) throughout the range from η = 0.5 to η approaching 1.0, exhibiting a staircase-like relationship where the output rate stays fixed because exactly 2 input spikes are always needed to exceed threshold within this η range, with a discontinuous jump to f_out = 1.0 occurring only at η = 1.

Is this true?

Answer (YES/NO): YES